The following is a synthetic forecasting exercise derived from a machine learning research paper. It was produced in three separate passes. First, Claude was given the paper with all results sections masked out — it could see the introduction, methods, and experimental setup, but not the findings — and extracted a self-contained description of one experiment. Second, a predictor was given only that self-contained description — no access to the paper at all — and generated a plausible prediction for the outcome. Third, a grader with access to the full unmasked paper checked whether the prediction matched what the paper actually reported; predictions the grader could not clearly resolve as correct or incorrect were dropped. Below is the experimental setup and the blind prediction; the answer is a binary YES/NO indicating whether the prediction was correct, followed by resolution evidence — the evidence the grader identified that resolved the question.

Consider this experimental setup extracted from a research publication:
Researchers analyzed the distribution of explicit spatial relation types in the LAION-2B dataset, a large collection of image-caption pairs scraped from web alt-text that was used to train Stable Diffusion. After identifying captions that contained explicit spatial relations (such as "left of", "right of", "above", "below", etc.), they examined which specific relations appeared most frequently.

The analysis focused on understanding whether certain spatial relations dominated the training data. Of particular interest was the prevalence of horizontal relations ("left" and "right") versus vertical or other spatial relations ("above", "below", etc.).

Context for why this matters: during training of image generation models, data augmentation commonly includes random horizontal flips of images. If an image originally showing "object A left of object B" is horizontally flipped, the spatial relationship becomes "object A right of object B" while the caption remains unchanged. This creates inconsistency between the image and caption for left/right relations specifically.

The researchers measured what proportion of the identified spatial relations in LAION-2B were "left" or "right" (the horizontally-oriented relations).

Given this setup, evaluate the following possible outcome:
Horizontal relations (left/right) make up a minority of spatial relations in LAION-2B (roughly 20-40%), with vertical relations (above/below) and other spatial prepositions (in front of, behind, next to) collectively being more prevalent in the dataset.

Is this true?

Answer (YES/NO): NO